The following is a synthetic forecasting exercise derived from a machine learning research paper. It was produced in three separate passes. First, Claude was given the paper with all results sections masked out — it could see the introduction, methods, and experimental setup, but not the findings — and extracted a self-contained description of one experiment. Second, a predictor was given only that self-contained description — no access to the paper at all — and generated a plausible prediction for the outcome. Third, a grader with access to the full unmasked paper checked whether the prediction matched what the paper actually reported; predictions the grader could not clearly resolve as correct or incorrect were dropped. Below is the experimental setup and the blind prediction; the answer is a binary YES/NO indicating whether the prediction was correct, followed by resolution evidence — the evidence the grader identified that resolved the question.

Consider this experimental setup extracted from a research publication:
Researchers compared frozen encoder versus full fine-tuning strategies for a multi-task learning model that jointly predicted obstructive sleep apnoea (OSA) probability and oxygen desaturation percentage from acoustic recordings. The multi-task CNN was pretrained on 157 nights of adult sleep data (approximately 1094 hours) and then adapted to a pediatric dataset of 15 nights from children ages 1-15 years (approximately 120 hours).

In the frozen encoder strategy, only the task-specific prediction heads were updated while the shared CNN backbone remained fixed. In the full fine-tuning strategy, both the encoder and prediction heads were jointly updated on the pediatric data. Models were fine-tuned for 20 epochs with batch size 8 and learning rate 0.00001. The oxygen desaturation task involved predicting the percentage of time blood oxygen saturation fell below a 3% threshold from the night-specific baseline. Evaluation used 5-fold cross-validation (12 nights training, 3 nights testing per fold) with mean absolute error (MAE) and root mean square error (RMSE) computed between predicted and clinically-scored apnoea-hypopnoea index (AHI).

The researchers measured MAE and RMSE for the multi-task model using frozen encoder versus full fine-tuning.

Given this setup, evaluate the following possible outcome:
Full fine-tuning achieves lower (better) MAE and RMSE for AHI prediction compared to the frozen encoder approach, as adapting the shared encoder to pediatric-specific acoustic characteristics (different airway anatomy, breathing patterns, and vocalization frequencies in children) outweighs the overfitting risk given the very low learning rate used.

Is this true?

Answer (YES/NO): NO